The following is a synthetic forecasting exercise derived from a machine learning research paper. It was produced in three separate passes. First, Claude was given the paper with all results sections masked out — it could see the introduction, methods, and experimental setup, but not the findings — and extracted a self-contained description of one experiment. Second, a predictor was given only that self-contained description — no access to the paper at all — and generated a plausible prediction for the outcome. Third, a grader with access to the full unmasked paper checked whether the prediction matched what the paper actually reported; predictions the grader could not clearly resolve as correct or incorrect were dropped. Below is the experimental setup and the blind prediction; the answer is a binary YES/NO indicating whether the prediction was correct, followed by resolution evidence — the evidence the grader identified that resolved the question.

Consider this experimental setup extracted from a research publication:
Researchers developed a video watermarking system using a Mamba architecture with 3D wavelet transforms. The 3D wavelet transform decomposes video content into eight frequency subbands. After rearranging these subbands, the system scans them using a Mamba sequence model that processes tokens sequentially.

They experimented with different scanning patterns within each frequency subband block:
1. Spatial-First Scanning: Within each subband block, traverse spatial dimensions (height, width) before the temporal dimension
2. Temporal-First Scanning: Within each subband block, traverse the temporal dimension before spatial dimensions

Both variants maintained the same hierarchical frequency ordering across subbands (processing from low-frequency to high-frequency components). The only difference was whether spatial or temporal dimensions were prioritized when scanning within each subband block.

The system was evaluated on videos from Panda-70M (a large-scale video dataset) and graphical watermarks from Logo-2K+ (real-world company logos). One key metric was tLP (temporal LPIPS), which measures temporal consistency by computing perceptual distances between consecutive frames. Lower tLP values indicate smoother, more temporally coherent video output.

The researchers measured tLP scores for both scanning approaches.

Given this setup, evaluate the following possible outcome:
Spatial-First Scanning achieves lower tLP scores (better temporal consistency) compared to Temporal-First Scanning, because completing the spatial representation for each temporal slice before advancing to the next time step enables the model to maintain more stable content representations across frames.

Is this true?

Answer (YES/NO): NO